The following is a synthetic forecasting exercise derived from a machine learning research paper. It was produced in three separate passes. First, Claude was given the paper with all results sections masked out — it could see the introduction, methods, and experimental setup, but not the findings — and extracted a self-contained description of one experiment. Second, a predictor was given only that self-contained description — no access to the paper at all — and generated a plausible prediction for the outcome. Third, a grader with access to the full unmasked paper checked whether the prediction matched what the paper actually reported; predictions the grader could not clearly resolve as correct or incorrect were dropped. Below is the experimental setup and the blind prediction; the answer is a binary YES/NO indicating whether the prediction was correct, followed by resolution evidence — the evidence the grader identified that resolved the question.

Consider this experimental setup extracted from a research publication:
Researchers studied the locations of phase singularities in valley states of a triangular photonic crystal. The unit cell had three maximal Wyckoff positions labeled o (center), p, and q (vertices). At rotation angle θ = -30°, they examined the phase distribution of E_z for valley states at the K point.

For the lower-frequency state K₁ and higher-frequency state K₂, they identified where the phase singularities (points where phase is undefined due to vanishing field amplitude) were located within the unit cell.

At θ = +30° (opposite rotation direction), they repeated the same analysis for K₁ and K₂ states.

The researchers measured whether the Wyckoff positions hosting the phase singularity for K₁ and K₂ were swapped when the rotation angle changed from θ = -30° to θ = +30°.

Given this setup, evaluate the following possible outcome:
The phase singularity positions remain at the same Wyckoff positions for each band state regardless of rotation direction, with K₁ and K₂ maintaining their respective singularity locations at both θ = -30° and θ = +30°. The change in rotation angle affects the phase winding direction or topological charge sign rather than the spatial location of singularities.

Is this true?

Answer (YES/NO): NO